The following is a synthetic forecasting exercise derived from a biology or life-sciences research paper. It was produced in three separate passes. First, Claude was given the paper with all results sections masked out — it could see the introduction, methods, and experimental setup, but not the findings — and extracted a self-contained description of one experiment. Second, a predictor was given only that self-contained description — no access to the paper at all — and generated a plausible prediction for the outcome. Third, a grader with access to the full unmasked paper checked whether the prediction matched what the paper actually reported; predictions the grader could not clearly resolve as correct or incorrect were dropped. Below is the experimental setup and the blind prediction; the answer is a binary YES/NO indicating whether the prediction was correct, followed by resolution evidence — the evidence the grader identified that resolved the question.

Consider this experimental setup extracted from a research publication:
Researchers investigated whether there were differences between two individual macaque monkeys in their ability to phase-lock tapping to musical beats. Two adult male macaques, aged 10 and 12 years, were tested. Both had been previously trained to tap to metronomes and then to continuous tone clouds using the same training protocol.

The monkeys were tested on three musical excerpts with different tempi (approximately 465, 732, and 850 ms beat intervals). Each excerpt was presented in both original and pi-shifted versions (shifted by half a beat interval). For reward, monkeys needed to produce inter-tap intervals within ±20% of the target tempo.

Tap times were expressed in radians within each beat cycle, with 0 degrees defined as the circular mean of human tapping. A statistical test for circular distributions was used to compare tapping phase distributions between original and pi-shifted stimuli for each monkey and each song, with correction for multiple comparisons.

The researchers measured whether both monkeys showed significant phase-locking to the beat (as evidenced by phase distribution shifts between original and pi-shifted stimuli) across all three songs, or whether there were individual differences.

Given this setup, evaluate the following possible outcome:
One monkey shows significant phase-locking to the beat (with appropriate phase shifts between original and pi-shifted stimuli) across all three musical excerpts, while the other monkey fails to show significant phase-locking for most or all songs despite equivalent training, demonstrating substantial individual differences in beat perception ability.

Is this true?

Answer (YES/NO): NO